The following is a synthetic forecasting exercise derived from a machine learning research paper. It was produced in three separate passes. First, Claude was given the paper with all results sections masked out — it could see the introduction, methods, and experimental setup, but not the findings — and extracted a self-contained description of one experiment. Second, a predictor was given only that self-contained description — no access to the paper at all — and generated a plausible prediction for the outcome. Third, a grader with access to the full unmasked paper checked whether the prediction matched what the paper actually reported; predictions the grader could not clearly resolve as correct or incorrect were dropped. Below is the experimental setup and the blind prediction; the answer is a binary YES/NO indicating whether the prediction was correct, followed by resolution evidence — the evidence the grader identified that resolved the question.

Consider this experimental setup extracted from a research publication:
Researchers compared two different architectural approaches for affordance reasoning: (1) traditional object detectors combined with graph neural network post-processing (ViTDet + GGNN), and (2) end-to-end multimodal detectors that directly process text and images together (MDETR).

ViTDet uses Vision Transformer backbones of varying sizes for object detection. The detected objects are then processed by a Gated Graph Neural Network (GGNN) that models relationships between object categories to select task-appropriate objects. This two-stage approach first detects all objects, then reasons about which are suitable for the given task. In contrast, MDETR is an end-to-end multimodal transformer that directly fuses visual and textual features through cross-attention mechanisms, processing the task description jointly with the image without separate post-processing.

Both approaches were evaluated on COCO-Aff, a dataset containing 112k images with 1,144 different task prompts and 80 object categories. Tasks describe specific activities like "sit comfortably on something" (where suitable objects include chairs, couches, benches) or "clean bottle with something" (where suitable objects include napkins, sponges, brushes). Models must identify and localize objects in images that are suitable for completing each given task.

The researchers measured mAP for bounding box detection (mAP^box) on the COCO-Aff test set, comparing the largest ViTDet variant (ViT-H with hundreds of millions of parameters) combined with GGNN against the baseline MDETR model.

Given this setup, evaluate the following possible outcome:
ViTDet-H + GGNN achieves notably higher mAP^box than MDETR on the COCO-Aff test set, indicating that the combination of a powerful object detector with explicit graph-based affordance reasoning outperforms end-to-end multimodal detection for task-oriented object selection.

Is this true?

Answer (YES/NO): NO